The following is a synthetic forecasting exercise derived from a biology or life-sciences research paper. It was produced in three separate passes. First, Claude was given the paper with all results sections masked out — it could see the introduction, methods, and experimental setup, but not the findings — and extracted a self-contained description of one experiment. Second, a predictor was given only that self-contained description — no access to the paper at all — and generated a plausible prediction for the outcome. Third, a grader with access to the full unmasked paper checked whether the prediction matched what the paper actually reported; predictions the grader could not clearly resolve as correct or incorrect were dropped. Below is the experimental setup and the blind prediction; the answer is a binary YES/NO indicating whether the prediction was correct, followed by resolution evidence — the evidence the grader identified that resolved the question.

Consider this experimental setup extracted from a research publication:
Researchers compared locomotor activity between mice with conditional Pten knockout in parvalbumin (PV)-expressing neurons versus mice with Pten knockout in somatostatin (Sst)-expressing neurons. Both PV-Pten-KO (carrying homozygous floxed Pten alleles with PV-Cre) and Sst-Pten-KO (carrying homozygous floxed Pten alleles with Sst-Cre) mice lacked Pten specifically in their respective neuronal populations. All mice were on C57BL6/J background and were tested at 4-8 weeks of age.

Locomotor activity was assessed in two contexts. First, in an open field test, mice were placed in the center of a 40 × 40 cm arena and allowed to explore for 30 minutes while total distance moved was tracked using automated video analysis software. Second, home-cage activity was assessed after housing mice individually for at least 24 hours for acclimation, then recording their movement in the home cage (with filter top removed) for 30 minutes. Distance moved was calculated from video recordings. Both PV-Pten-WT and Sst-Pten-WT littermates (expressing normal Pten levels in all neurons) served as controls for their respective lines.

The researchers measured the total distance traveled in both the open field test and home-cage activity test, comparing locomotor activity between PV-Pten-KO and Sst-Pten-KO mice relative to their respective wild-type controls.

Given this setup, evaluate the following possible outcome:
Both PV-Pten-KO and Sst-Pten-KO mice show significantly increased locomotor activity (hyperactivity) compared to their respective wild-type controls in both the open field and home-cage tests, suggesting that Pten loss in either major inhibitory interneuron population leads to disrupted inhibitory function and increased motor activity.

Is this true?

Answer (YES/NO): NO